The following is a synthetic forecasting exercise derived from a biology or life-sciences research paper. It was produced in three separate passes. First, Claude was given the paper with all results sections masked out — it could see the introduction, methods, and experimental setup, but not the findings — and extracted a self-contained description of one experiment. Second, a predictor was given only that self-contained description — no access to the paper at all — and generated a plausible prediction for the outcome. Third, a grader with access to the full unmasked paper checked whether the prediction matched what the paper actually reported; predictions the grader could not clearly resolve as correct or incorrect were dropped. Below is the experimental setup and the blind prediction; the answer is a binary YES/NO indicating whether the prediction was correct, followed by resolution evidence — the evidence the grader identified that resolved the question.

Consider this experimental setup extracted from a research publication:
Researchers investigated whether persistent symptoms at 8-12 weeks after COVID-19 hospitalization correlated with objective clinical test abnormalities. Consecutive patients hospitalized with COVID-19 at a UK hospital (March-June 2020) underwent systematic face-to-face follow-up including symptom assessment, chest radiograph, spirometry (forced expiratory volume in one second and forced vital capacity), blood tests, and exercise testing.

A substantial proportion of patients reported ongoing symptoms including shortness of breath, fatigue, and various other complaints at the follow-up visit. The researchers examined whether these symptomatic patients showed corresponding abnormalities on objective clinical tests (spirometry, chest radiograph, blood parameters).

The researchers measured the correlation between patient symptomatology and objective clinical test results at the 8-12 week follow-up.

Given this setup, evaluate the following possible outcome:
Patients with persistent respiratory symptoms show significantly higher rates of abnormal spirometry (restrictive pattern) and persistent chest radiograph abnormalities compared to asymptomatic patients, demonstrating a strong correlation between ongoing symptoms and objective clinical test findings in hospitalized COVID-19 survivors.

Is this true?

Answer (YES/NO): NO